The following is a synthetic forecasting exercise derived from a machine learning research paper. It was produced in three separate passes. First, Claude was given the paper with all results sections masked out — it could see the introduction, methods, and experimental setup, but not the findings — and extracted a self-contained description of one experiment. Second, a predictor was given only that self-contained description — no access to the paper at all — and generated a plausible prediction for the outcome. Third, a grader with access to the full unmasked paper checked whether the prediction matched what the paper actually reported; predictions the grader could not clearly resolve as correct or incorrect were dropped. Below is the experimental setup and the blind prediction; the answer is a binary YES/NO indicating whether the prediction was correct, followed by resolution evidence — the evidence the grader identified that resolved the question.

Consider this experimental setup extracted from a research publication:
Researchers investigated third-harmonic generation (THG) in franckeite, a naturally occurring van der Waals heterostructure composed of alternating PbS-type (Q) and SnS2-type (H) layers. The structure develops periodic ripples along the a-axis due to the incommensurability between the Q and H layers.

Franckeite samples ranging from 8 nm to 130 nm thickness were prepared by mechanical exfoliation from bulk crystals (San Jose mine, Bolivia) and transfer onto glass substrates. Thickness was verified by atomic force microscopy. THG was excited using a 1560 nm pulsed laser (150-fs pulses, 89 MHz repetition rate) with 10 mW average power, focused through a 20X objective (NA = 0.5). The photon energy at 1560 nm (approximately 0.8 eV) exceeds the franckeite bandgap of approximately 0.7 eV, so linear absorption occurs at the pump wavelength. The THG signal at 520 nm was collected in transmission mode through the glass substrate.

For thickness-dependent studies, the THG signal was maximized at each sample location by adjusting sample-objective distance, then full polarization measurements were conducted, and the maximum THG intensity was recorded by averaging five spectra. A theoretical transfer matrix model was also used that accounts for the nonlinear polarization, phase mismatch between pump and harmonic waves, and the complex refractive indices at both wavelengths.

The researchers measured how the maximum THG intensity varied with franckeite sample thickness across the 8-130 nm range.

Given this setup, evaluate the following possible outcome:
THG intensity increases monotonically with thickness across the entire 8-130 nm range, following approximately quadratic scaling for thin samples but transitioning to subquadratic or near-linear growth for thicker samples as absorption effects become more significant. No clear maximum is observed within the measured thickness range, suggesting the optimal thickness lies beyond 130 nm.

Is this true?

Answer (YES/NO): NO